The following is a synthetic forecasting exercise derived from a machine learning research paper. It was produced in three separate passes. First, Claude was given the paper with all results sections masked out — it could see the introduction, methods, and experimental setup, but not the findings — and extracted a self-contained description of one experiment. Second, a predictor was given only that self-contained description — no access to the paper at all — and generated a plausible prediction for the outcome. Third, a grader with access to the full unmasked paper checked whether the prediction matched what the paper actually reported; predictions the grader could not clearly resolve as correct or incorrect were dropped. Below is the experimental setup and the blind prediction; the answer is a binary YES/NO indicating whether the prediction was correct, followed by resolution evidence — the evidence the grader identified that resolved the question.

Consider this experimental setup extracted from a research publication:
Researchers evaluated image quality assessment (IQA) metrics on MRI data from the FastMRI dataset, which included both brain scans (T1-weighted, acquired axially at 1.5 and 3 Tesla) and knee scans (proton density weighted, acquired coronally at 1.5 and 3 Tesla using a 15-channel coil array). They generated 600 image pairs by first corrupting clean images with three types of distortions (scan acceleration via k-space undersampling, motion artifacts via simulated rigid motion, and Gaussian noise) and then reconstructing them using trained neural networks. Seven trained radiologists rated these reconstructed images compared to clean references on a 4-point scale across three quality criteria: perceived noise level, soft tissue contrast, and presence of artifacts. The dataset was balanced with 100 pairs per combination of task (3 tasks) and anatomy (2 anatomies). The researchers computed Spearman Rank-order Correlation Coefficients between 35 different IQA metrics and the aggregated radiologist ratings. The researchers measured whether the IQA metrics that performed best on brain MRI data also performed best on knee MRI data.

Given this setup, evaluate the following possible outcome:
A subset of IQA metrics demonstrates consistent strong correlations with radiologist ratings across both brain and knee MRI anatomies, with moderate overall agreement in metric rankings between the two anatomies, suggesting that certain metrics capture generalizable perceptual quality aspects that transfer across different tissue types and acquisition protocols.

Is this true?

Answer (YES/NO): YES